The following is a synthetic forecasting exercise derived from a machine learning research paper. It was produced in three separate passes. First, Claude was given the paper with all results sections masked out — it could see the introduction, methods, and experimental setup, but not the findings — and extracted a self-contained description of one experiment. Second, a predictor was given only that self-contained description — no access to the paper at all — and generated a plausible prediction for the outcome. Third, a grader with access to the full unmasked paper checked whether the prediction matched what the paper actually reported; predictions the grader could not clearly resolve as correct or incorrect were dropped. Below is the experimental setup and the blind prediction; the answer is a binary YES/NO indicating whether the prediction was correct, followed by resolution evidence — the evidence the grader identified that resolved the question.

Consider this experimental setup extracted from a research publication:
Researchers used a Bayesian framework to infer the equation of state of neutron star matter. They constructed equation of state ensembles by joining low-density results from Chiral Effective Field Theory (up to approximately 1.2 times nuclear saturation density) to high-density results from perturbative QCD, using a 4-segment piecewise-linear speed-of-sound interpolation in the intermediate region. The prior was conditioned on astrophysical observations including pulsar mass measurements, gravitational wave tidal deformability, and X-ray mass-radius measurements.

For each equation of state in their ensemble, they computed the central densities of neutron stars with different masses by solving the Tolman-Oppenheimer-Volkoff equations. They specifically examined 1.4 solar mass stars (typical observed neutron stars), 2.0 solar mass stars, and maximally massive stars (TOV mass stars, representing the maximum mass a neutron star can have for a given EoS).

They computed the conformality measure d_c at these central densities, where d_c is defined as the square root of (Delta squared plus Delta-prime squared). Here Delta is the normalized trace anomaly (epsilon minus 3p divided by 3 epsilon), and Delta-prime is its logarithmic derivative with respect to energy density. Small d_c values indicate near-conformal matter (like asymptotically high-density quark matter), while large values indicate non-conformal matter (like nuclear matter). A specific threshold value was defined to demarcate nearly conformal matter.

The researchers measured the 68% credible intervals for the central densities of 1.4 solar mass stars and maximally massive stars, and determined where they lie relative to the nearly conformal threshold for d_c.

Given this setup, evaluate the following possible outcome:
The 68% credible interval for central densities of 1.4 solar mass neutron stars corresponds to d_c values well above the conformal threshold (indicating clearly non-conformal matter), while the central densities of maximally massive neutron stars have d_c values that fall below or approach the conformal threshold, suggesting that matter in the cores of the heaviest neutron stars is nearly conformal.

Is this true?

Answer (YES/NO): YES